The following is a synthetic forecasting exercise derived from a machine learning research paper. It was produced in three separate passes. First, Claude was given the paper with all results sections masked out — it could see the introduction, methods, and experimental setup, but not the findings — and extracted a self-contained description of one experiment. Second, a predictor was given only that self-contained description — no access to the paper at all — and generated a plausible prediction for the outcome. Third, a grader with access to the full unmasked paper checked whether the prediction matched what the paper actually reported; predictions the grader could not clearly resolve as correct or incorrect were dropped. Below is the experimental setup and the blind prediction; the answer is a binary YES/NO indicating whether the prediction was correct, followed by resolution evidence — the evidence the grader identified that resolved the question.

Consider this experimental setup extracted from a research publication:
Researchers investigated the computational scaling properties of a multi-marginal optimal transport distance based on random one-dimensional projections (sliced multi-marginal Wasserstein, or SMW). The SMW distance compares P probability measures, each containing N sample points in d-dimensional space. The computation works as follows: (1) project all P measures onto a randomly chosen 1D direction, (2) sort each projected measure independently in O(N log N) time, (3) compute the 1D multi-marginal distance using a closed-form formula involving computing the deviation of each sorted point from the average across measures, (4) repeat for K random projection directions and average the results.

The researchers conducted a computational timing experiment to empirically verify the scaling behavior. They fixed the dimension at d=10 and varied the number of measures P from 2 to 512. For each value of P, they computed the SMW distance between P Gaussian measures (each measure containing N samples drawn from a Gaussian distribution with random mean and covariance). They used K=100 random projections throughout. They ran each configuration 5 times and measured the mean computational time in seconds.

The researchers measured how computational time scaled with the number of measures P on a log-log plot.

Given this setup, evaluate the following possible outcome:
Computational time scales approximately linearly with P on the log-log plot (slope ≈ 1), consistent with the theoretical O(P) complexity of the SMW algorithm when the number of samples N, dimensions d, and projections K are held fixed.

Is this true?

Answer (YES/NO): YES